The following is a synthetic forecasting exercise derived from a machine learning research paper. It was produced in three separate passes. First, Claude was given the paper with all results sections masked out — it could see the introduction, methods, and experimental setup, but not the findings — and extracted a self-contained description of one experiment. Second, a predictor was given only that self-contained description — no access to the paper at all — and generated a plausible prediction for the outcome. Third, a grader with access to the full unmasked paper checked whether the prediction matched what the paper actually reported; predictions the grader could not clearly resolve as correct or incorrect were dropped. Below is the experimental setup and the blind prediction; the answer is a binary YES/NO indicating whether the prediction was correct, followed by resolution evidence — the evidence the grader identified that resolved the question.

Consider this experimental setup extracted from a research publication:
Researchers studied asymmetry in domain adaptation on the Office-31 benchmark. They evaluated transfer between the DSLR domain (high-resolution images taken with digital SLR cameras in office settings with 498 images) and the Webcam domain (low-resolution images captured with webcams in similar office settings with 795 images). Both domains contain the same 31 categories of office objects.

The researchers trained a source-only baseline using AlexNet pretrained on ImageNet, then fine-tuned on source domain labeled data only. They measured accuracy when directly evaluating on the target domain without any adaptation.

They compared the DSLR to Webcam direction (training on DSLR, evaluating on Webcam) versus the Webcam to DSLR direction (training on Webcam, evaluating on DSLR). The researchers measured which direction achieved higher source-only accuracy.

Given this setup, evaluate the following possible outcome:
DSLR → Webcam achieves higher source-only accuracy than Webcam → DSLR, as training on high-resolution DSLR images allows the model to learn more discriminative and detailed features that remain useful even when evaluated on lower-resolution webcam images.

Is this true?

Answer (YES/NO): NO